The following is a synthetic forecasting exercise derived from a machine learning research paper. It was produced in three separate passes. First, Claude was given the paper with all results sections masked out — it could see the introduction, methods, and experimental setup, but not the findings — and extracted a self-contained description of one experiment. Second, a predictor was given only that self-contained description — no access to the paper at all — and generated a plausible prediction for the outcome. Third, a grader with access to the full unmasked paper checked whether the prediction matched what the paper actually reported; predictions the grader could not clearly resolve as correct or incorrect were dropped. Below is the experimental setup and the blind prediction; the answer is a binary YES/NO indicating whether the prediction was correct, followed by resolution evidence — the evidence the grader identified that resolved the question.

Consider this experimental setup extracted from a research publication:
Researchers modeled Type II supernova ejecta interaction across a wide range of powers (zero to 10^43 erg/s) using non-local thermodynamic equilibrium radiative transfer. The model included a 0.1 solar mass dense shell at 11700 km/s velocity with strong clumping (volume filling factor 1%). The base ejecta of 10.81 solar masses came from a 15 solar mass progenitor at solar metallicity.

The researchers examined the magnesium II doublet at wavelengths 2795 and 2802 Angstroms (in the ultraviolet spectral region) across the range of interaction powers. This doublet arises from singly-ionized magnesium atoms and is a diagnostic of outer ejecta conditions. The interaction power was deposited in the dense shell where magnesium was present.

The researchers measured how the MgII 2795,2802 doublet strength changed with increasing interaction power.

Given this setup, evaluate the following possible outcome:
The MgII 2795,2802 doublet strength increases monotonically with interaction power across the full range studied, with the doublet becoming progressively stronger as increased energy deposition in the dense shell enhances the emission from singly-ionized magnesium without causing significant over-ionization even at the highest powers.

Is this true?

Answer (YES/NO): YES